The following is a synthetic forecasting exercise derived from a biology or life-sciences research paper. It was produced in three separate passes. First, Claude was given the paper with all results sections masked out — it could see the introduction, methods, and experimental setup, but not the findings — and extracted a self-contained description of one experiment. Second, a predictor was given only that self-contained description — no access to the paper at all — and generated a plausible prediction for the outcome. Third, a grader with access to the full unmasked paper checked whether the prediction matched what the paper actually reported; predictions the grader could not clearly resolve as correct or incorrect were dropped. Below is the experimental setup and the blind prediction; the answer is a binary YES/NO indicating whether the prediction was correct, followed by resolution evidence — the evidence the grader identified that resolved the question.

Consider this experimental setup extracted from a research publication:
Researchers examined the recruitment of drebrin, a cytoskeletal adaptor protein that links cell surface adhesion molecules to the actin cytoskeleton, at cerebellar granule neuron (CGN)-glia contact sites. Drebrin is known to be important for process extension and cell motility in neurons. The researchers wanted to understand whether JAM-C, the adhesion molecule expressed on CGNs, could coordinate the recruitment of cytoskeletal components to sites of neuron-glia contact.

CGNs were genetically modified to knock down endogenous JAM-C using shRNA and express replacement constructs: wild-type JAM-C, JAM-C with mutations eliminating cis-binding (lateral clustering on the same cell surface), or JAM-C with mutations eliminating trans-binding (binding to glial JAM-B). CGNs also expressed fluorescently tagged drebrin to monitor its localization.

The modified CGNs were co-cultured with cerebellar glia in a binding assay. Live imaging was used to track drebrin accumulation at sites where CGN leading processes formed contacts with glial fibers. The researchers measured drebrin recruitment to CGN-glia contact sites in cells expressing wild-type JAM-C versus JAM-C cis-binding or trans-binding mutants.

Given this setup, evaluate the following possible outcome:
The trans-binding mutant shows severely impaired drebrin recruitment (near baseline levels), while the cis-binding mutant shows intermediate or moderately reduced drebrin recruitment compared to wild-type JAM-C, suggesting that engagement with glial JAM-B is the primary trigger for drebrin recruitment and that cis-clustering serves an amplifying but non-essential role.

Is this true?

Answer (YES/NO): NO